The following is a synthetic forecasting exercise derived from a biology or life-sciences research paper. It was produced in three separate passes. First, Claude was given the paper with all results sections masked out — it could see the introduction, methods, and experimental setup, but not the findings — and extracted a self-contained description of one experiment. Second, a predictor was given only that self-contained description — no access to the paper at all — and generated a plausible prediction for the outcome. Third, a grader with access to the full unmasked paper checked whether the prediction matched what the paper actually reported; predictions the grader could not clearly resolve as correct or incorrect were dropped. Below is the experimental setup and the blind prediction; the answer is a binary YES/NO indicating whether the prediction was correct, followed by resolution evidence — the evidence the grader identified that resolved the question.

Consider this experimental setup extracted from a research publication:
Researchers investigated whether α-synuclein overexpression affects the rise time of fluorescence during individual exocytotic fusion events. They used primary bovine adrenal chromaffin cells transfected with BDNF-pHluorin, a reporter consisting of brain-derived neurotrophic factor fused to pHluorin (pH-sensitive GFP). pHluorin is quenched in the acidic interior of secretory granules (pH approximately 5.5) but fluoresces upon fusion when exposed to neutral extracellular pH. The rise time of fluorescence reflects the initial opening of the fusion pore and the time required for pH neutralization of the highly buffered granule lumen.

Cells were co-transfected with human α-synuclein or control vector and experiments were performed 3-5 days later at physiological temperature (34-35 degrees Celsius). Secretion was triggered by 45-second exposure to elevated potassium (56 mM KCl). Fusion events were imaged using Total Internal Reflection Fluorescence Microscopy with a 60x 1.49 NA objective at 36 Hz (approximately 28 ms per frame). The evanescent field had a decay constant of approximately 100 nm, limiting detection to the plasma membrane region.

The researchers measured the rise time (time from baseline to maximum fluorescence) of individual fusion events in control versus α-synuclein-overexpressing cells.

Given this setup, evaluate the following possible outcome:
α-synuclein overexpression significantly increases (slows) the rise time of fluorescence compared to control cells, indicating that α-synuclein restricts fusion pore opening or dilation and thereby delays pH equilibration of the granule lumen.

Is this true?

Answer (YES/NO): NO